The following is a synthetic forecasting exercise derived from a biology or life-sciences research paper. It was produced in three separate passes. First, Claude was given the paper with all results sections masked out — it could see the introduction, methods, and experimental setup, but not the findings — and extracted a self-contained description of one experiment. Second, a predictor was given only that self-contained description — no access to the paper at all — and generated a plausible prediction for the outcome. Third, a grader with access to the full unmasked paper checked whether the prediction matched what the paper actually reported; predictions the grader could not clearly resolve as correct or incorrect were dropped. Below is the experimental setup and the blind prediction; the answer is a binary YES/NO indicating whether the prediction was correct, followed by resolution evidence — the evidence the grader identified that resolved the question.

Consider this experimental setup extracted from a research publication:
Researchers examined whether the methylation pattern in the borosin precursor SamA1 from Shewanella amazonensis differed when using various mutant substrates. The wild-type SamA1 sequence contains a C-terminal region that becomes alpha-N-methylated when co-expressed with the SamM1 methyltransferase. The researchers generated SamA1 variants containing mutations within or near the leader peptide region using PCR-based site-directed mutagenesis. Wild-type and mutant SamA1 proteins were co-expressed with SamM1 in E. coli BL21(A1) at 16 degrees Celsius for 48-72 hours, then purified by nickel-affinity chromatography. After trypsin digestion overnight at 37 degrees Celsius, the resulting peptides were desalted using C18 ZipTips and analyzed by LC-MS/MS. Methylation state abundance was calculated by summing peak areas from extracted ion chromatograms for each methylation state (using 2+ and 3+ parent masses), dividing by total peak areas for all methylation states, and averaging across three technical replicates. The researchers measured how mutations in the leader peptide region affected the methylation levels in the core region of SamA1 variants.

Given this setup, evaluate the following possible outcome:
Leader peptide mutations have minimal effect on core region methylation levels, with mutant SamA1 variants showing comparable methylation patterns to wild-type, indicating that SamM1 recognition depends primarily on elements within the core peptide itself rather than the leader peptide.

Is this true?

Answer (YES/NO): NO